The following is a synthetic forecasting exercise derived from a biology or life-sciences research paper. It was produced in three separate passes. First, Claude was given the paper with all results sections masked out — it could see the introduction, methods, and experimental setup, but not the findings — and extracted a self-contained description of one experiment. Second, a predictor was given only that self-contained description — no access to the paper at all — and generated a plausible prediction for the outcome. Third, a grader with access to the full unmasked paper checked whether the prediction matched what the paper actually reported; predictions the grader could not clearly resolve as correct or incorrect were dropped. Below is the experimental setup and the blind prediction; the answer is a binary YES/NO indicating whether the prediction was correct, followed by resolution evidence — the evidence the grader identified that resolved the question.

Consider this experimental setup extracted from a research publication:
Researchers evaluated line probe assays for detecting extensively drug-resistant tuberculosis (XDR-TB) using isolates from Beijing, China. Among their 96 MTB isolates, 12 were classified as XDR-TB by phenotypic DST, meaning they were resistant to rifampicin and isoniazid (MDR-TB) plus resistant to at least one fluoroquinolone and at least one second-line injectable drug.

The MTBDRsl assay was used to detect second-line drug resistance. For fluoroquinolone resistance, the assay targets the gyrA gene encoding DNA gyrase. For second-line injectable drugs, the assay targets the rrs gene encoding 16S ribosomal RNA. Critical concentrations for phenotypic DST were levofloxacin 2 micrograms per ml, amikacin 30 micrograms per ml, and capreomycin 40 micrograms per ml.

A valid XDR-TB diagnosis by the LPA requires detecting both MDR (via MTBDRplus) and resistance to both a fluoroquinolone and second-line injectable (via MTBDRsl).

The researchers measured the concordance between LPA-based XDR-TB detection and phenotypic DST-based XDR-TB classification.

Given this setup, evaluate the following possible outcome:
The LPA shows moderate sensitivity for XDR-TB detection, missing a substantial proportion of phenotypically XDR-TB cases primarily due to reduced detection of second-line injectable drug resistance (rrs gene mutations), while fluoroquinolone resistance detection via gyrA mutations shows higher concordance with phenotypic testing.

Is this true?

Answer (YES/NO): NO